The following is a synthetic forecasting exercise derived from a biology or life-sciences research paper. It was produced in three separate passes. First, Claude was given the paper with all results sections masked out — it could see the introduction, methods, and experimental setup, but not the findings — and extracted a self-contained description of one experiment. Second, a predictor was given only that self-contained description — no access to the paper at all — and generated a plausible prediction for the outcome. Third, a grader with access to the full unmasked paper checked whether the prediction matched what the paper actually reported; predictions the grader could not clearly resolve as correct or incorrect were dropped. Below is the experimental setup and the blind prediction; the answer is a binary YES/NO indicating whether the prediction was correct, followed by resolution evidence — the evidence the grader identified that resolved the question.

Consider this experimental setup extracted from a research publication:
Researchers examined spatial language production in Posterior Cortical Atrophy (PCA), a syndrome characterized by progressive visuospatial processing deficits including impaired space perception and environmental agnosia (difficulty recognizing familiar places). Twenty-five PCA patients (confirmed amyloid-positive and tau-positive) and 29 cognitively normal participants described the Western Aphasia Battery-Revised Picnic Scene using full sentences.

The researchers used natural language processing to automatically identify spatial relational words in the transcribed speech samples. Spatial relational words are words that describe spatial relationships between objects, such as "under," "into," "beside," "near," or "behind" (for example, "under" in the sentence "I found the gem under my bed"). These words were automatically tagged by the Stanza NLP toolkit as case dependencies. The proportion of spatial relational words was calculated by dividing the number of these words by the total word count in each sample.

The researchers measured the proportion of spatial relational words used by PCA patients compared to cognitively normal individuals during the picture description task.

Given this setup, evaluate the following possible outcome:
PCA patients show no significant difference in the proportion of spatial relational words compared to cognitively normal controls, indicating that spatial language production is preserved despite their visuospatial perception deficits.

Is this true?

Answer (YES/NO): NO